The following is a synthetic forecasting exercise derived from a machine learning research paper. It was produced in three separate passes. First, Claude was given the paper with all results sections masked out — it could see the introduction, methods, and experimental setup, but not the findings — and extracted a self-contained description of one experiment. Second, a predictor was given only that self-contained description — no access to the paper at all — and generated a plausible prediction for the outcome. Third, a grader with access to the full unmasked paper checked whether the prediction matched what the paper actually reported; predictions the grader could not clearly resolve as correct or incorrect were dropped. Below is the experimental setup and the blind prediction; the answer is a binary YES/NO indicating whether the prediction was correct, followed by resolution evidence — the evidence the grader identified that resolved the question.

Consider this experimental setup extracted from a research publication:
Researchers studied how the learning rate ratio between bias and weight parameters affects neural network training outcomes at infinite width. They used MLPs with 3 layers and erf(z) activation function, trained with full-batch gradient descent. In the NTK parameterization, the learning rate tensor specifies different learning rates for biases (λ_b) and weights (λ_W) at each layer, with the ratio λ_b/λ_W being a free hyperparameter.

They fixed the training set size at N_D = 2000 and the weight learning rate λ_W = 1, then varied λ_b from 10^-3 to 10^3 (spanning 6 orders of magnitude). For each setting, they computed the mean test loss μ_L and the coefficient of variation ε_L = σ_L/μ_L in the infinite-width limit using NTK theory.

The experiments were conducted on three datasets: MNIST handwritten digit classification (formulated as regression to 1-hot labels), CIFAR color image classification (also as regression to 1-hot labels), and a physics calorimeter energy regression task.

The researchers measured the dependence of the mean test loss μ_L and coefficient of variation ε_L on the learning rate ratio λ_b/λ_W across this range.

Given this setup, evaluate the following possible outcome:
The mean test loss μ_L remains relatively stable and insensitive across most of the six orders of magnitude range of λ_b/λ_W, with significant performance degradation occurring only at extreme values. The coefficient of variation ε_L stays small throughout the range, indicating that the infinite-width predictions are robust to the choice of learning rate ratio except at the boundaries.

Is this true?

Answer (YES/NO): NO